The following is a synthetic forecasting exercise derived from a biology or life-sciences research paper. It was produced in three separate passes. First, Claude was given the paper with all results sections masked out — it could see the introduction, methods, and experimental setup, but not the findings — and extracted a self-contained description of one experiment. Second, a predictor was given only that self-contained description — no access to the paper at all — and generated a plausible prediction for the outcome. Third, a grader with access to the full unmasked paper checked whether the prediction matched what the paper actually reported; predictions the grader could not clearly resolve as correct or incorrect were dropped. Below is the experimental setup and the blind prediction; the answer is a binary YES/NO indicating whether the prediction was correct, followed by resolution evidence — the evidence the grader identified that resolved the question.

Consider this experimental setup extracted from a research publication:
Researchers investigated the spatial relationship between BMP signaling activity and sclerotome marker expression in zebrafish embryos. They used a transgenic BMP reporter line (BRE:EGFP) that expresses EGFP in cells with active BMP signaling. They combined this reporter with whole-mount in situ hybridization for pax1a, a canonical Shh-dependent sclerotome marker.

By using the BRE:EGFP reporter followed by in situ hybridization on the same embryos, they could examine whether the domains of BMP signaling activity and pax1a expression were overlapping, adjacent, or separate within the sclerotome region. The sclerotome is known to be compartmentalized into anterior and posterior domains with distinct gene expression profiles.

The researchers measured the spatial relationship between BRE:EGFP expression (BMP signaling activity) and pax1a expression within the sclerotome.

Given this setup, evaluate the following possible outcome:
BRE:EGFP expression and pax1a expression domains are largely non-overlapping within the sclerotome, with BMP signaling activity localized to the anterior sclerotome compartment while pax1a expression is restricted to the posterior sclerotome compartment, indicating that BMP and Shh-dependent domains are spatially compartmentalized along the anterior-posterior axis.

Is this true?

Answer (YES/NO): YES